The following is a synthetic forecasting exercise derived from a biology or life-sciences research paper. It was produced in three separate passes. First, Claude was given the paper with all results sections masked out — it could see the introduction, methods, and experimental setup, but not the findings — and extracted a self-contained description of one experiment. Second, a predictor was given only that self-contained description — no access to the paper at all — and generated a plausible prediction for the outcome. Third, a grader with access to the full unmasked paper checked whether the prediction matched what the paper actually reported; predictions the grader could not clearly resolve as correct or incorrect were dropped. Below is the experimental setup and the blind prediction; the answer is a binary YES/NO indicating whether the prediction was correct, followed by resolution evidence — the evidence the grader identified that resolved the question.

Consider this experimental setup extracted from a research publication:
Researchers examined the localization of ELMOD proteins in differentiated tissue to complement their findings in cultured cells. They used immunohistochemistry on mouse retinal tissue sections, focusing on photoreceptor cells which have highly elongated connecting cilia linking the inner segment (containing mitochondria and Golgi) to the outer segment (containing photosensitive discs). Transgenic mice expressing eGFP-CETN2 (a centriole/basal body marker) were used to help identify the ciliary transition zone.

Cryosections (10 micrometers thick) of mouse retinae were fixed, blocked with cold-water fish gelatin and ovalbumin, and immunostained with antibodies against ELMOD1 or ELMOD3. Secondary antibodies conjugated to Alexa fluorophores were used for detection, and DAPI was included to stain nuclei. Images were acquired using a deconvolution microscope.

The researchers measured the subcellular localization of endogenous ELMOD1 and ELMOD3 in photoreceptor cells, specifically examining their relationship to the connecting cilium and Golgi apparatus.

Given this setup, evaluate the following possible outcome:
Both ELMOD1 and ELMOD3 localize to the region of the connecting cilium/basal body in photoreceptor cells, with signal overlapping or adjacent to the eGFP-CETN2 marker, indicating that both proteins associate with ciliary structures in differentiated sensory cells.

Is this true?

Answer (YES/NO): YES